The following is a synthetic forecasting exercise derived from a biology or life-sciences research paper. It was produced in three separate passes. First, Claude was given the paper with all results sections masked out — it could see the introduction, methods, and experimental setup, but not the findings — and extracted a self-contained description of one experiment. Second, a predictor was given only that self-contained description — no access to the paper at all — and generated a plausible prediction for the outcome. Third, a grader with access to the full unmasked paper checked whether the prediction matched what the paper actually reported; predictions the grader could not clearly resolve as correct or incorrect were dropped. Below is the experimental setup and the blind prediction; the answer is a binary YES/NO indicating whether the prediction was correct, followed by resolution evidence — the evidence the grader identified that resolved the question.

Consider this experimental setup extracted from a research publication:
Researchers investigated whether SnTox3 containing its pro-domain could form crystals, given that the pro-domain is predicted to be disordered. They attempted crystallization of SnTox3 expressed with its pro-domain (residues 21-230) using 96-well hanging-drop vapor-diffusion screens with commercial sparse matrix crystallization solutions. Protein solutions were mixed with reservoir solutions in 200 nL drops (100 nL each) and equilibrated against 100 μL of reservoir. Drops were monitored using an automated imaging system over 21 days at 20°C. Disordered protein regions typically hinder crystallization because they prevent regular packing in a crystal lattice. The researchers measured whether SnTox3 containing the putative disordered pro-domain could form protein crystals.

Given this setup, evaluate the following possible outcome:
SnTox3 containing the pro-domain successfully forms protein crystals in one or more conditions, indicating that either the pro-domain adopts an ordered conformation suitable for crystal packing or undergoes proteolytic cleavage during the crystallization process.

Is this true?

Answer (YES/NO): YES